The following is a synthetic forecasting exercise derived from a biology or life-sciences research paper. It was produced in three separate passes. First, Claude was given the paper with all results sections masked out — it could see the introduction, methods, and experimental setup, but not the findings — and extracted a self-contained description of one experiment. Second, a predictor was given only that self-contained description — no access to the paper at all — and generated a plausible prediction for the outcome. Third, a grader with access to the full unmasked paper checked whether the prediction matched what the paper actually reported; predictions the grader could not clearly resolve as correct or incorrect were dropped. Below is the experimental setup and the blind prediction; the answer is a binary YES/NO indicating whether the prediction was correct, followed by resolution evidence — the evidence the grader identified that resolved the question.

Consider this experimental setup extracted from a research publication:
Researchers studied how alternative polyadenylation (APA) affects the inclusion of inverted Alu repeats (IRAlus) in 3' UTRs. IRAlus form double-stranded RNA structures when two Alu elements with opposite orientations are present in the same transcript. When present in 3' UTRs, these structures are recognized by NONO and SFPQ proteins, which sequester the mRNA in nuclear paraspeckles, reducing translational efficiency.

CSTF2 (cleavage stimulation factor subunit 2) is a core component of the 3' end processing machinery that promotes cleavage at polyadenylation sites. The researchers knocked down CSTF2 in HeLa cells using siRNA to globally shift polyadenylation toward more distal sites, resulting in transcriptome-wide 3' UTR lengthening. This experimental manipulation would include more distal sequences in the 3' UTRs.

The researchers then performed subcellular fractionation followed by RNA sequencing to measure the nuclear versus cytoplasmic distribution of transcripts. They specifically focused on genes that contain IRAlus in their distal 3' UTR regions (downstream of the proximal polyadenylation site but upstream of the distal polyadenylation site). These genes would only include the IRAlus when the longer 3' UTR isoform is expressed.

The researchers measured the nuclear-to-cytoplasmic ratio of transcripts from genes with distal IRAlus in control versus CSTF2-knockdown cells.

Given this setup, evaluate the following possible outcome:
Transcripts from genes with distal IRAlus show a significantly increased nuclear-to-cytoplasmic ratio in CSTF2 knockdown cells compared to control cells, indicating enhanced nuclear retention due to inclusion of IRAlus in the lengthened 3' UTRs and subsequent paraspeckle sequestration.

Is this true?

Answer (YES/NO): YES